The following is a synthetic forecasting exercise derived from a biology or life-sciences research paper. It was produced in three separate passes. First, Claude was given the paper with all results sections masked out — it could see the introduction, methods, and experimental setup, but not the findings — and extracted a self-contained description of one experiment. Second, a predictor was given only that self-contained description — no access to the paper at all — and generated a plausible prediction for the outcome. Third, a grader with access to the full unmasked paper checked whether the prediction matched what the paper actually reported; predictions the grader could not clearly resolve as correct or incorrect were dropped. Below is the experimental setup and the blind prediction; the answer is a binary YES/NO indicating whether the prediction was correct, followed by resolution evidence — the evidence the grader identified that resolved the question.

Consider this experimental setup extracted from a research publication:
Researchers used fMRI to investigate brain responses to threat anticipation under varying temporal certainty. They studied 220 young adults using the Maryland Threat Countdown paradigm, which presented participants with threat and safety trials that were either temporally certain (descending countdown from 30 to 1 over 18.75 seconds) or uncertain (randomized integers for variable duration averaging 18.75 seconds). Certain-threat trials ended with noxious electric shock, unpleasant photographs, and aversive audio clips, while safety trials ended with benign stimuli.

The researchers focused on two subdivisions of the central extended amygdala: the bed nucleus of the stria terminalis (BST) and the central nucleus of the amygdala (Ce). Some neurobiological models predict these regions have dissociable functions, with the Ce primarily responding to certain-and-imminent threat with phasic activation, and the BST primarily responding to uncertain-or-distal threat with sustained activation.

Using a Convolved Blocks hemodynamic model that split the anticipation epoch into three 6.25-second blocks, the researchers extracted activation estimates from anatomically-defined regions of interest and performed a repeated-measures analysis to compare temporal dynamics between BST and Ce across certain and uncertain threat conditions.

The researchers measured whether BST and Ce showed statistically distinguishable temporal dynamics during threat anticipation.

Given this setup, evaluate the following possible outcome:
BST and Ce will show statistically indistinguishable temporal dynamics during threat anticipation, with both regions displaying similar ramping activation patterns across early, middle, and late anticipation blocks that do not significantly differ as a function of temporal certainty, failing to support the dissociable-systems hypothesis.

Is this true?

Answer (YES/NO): YES